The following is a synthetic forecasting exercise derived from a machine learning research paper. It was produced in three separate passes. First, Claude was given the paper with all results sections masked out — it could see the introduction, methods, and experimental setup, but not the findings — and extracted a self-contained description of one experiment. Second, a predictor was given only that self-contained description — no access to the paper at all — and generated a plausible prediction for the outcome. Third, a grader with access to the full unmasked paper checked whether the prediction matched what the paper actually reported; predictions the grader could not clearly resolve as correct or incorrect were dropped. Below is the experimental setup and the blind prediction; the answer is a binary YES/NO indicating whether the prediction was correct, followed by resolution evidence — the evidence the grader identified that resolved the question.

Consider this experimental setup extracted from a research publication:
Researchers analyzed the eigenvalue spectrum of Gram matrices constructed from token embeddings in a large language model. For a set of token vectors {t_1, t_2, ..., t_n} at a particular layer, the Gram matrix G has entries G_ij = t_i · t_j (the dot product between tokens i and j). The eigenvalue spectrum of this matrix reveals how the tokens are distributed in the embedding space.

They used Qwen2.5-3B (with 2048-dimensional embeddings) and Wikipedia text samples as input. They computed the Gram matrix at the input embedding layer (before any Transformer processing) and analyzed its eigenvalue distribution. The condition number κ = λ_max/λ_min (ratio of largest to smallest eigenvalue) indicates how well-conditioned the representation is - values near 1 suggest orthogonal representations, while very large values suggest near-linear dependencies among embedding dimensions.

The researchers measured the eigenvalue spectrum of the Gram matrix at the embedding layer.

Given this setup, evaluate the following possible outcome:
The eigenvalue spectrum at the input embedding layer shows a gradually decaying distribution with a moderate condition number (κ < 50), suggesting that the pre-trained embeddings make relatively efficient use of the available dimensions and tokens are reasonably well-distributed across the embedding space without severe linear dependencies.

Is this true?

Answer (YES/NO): NO